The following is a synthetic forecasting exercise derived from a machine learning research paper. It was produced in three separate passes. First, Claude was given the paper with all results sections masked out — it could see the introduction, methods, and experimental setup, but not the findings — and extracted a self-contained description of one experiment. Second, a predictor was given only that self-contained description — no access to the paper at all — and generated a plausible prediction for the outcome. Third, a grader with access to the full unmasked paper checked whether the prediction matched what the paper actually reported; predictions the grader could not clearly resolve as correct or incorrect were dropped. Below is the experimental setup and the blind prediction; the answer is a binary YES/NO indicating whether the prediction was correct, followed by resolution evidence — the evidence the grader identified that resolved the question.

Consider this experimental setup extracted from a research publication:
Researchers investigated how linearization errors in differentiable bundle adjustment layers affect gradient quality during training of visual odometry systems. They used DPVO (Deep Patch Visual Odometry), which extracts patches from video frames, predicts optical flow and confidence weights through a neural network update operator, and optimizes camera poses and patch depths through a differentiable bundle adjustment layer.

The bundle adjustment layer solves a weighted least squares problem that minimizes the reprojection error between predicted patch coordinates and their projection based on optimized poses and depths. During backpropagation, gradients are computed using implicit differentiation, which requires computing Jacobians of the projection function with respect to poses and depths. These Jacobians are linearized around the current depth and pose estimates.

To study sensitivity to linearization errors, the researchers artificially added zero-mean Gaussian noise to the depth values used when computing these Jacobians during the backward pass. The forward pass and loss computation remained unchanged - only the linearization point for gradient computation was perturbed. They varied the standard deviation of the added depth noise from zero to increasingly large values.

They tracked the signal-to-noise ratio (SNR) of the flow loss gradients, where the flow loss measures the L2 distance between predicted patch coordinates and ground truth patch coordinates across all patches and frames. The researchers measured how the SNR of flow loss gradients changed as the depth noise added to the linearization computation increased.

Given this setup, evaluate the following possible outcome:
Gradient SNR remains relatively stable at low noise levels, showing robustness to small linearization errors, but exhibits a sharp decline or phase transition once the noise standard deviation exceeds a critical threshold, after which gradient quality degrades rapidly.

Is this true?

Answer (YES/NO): NO